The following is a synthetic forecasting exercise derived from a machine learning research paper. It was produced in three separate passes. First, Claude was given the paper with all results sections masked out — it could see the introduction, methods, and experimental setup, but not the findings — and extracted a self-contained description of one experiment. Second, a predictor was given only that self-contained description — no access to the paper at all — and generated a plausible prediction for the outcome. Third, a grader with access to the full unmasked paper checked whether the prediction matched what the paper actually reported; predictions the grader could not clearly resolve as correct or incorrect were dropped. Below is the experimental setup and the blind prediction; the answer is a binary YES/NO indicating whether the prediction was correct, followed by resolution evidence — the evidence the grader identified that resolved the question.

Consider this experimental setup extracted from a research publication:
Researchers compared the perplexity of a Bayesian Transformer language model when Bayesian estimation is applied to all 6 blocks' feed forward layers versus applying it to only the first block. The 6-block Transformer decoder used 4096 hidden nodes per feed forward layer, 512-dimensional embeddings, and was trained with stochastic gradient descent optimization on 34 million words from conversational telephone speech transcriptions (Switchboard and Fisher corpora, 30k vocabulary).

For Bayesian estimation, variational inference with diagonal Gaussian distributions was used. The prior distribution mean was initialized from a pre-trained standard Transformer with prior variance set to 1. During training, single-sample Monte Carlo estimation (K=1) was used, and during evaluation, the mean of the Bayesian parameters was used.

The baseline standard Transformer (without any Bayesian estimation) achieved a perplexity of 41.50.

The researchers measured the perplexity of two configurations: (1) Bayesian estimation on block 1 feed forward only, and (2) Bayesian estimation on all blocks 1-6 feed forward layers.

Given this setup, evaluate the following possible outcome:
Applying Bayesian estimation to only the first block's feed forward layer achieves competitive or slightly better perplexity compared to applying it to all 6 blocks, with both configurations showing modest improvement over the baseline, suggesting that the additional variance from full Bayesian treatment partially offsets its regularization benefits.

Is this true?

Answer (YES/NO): NO